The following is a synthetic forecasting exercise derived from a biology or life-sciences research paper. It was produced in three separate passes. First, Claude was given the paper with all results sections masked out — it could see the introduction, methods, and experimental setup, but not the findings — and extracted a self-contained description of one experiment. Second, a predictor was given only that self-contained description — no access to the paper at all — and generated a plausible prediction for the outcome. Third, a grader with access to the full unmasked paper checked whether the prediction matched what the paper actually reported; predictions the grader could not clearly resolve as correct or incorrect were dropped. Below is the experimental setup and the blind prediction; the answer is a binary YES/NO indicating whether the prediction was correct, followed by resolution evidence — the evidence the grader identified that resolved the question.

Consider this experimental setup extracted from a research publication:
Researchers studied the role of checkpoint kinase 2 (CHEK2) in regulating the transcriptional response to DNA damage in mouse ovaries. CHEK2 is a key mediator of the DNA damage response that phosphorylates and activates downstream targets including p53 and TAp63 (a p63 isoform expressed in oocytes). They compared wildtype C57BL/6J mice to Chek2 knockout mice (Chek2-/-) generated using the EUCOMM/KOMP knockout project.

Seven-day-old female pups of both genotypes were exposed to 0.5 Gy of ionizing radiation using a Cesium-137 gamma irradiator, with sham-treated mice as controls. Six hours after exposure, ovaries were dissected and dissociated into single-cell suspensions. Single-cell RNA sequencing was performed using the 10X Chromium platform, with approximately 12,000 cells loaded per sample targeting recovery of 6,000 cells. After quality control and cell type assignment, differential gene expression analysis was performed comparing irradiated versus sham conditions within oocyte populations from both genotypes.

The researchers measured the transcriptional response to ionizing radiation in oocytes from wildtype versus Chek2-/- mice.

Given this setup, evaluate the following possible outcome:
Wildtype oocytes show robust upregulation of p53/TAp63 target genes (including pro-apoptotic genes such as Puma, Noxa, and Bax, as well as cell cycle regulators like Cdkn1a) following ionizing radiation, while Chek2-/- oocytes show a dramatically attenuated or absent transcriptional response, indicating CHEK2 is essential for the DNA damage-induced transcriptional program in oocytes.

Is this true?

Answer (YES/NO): YES